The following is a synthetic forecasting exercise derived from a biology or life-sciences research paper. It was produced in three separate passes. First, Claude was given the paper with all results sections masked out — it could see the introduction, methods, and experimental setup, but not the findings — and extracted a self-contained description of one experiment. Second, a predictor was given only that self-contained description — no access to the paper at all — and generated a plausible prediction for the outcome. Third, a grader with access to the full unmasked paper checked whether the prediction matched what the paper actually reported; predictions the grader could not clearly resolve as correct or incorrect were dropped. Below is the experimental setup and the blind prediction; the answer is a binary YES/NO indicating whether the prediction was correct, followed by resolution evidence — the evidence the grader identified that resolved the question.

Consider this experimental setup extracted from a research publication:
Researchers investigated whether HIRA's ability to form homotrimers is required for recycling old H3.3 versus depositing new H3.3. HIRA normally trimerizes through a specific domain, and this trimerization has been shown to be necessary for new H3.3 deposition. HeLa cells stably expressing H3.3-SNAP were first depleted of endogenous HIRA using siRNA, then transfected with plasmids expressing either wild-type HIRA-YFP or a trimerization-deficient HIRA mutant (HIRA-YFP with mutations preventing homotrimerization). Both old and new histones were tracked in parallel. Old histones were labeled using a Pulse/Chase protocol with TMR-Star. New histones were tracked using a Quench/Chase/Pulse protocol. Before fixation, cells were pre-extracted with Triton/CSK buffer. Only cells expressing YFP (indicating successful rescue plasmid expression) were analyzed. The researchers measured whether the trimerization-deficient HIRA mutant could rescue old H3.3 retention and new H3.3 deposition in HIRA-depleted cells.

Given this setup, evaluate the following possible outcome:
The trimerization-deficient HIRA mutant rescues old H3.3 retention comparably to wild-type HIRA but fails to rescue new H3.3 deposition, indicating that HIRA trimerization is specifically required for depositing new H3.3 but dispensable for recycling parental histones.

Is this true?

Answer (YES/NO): YES